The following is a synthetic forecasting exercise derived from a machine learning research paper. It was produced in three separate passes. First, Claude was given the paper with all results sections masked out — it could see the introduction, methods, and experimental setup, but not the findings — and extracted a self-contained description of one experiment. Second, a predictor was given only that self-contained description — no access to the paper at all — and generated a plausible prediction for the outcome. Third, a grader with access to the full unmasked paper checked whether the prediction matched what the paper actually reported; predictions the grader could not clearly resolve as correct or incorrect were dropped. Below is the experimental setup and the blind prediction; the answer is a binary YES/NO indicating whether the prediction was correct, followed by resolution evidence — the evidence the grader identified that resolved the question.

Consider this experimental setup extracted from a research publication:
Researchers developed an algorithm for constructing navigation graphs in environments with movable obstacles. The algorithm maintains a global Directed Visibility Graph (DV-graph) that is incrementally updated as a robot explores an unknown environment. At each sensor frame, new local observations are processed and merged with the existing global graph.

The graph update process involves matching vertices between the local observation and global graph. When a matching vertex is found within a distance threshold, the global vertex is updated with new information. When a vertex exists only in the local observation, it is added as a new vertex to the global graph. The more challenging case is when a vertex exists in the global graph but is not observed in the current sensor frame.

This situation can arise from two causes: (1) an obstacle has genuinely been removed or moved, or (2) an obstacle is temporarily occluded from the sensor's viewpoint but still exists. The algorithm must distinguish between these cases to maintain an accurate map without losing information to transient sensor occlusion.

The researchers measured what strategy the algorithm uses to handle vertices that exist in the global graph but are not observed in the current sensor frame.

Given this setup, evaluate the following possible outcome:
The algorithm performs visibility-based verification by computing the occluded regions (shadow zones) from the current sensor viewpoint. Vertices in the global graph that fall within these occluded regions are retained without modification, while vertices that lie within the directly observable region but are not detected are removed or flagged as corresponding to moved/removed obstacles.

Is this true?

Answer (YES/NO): NO